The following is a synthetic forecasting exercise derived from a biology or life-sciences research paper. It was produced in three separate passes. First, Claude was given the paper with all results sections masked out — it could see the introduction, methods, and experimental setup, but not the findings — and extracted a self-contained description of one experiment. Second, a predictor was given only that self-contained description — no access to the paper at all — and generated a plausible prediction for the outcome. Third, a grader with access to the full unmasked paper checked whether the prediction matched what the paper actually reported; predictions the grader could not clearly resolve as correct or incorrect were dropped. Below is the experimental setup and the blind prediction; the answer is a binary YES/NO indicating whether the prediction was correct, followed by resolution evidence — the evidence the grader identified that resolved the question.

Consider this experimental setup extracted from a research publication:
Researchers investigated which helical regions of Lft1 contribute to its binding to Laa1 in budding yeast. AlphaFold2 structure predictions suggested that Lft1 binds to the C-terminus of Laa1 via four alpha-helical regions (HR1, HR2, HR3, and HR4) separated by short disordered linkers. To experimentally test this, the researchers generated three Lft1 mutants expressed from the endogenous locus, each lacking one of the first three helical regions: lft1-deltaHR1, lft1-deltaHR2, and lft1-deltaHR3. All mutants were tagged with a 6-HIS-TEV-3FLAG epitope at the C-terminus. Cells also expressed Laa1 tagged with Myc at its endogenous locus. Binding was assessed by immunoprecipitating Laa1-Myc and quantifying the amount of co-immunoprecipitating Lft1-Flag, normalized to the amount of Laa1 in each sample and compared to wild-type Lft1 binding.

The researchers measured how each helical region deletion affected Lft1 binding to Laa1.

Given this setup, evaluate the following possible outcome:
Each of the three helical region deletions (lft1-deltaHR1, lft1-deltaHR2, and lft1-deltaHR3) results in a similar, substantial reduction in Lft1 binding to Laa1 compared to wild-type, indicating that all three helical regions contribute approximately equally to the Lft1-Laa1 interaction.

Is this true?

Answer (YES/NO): NO